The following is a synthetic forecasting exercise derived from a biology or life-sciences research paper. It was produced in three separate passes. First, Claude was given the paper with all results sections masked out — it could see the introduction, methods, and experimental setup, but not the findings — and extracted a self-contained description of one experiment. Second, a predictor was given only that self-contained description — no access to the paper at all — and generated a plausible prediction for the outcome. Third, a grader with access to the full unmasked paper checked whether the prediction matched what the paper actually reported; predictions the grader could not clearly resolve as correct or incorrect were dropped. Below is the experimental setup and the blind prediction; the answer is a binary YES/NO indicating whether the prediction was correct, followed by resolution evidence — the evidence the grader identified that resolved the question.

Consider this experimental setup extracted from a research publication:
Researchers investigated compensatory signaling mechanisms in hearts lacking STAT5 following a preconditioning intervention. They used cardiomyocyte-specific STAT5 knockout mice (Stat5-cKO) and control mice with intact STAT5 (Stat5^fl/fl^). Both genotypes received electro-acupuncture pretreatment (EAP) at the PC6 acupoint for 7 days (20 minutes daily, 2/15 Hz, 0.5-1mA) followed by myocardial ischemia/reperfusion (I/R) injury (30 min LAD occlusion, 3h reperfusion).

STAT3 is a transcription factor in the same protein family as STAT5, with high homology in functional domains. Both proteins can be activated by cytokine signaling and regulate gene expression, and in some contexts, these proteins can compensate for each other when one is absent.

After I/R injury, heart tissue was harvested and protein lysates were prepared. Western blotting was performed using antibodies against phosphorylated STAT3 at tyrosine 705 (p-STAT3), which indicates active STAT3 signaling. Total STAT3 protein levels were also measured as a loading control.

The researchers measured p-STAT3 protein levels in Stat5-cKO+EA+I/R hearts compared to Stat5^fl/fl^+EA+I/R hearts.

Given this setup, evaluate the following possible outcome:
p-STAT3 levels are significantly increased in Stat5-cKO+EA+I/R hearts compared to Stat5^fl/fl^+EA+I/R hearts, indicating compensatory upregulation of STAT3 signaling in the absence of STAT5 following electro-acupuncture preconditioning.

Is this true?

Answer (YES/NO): YES